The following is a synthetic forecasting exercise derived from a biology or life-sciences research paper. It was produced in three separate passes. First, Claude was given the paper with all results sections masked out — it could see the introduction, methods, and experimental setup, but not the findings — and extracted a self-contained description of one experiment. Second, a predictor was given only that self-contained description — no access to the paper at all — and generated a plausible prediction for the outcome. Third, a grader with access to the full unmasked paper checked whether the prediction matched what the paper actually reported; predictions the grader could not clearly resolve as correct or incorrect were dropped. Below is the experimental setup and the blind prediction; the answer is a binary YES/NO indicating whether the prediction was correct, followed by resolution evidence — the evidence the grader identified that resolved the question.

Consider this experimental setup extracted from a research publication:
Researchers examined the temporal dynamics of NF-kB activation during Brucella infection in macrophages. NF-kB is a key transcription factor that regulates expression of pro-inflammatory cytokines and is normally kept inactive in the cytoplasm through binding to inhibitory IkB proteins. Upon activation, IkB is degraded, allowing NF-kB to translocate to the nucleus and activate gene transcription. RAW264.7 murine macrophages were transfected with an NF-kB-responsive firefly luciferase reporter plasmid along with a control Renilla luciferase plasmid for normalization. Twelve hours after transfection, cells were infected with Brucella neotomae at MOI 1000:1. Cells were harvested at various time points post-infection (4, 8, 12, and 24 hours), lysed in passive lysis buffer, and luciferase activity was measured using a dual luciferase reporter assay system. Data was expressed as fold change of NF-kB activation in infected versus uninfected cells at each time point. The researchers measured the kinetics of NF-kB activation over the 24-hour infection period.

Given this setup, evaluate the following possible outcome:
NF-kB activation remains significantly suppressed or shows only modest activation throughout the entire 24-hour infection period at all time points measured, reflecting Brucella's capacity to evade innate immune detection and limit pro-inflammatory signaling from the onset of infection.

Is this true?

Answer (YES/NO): NO